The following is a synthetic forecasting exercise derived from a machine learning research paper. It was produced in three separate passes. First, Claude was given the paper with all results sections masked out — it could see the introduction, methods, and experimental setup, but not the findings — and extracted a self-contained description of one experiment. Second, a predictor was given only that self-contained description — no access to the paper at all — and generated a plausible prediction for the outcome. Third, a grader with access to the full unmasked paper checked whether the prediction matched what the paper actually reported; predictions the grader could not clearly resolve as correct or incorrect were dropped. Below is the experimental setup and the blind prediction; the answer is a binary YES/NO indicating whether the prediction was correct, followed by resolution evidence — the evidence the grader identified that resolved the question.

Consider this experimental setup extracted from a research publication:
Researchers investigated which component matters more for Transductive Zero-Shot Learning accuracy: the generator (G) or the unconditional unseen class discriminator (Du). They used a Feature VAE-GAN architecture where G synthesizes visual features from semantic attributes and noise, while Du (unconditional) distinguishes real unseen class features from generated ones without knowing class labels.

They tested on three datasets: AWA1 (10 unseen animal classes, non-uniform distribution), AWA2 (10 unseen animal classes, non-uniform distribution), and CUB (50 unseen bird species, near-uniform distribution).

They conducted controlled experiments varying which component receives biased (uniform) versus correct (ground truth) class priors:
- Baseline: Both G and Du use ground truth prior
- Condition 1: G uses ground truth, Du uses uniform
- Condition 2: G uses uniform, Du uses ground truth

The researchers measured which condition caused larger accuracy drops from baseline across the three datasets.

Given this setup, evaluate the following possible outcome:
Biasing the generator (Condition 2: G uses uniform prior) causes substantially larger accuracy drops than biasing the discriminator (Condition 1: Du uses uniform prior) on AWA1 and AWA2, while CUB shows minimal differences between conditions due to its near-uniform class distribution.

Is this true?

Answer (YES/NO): NO